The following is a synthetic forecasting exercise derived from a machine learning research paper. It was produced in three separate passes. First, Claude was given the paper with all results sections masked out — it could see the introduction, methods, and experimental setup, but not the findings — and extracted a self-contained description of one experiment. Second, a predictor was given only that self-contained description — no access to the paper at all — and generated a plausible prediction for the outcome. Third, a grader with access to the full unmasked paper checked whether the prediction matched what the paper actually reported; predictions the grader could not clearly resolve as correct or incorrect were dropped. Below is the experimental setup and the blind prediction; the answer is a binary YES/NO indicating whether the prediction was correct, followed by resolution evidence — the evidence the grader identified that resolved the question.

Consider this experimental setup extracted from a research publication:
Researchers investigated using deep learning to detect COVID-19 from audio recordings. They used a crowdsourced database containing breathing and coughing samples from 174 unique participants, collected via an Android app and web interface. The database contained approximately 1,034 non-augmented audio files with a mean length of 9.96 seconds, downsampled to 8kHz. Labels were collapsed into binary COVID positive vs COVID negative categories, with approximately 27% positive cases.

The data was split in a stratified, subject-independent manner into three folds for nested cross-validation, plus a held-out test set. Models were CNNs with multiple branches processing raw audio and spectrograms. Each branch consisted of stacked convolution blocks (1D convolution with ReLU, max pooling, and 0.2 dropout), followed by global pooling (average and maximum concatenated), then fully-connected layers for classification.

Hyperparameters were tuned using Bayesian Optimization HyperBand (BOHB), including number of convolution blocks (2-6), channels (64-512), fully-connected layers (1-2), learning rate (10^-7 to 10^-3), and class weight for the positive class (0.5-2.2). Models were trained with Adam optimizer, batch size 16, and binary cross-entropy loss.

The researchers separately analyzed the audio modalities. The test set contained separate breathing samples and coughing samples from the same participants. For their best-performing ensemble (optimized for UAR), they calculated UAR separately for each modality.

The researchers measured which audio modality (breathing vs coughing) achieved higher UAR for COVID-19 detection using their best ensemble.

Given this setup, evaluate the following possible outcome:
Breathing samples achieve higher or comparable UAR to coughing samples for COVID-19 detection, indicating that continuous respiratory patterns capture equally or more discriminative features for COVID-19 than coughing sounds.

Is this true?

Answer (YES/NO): YES